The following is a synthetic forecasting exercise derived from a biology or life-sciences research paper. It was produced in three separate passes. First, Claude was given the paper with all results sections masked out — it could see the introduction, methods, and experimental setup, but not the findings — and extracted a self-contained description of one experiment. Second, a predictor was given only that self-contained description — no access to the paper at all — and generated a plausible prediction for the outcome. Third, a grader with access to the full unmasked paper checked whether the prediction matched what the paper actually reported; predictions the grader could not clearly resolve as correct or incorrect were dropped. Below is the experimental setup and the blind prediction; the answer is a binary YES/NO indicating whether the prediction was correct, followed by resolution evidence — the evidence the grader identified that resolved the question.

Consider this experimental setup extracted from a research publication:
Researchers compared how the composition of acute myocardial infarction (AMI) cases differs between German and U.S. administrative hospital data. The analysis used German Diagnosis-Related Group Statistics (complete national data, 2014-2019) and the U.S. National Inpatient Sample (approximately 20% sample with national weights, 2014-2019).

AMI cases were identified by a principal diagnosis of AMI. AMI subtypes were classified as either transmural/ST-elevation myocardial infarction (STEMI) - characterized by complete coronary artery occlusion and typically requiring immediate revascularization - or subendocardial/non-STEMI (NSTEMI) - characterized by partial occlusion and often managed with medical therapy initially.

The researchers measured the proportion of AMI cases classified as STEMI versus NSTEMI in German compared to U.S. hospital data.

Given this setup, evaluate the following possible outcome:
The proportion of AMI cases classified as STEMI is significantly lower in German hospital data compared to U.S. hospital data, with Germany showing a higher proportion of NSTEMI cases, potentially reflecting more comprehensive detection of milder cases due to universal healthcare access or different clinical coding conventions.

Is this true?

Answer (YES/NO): NO